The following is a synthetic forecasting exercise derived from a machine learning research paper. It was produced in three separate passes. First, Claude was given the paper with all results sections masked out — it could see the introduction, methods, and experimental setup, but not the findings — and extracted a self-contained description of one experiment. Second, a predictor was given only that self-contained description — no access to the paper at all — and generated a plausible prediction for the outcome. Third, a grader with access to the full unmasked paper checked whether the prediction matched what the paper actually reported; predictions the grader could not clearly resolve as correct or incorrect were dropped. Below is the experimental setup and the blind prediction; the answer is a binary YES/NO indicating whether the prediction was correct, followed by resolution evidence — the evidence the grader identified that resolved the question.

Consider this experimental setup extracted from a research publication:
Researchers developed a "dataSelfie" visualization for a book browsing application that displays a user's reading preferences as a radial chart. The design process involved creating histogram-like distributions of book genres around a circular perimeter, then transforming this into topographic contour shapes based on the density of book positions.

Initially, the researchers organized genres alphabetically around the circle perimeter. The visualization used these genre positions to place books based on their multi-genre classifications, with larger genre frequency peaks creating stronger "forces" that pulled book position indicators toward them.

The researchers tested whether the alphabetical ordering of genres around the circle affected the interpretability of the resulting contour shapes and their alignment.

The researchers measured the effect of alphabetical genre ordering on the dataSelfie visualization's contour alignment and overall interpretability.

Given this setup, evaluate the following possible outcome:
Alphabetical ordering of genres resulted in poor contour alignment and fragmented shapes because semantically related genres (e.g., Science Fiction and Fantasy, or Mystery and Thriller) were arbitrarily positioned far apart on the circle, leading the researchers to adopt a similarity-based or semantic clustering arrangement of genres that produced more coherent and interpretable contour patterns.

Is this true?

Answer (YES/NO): NO